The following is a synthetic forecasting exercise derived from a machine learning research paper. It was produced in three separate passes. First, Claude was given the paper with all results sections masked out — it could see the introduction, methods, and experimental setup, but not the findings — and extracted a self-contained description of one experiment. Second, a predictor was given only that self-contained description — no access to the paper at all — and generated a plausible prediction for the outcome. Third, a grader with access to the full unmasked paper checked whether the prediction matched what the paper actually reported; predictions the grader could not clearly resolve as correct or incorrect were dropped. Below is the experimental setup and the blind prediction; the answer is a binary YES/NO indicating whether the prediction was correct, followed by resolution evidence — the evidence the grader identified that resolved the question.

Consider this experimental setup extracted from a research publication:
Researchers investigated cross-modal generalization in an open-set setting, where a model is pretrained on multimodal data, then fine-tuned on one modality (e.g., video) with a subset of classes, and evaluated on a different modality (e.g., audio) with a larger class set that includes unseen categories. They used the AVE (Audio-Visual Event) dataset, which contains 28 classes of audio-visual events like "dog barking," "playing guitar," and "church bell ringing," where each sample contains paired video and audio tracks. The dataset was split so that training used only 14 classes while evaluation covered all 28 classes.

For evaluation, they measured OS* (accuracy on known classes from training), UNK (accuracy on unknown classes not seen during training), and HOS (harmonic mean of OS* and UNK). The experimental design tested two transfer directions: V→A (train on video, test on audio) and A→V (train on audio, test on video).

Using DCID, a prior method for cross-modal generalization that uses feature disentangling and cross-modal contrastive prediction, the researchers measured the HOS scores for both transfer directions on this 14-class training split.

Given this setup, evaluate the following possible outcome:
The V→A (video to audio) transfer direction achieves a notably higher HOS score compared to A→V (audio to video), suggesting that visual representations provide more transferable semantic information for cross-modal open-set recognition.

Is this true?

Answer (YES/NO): YES